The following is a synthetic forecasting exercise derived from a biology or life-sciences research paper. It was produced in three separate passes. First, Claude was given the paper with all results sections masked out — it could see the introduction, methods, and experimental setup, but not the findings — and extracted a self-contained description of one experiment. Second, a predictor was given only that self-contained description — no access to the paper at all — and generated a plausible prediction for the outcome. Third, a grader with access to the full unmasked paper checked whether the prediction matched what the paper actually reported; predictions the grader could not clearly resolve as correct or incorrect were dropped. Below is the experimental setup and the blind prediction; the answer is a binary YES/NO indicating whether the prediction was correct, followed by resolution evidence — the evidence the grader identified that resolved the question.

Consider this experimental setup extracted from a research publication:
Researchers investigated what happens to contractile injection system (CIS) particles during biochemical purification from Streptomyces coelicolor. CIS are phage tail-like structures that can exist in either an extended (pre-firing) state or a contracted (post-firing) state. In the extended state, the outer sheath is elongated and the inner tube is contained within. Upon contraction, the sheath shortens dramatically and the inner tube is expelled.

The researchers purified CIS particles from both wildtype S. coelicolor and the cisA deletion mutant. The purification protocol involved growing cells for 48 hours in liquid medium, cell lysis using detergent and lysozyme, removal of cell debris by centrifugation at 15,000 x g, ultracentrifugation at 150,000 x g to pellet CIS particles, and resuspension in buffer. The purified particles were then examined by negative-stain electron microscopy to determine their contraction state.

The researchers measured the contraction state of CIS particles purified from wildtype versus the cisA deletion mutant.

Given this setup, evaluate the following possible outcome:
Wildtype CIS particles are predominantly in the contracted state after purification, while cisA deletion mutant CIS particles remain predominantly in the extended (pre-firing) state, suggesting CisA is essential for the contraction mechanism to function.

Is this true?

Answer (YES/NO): NO